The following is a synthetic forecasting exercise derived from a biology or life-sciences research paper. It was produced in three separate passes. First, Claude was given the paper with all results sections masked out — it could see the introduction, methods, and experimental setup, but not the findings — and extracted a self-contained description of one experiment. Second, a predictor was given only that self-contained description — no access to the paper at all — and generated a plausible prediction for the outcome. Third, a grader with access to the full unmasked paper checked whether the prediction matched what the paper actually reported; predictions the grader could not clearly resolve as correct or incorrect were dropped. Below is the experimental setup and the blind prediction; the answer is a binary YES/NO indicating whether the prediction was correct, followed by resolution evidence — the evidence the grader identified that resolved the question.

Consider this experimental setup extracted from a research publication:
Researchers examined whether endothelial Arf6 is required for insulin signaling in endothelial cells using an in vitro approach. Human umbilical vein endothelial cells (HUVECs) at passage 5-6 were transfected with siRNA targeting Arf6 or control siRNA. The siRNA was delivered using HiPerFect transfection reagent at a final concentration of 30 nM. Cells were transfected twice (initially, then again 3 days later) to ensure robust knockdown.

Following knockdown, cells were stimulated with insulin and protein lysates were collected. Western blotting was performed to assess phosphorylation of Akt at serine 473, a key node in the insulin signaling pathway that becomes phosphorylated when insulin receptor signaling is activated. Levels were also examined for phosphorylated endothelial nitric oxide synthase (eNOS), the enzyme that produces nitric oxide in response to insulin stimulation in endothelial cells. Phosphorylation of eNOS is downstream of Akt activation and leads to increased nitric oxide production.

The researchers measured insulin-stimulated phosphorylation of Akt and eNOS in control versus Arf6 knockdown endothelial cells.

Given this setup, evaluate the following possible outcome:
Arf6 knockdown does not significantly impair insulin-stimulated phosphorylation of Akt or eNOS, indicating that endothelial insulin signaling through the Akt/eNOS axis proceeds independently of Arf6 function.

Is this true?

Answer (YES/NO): NO